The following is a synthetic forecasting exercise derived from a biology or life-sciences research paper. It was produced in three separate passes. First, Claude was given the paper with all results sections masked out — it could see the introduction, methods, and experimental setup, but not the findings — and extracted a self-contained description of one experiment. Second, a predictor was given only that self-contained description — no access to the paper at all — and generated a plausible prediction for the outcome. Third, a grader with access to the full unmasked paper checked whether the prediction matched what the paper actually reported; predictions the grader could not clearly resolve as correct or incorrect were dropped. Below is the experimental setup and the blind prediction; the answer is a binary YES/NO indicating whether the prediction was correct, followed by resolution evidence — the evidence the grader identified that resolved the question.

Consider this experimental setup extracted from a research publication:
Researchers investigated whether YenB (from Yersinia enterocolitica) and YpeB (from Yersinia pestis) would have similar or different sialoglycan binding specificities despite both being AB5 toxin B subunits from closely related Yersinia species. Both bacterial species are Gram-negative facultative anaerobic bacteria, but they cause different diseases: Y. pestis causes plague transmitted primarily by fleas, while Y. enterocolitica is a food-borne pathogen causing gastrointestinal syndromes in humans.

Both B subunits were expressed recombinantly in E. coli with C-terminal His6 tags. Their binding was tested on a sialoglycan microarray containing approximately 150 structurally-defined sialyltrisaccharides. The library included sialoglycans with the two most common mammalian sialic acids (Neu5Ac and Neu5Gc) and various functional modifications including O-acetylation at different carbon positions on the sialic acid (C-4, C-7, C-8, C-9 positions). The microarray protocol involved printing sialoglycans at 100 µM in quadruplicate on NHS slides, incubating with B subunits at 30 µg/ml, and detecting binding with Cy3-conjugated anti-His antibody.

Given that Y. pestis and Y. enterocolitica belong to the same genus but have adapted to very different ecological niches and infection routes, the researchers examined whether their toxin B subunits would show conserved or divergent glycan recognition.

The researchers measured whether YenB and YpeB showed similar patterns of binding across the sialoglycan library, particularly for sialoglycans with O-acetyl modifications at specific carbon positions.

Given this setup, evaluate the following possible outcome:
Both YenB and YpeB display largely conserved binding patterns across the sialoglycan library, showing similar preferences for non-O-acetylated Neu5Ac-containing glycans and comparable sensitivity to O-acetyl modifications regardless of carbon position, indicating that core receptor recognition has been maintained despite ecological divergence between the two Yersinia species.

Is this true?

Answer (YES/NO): NO